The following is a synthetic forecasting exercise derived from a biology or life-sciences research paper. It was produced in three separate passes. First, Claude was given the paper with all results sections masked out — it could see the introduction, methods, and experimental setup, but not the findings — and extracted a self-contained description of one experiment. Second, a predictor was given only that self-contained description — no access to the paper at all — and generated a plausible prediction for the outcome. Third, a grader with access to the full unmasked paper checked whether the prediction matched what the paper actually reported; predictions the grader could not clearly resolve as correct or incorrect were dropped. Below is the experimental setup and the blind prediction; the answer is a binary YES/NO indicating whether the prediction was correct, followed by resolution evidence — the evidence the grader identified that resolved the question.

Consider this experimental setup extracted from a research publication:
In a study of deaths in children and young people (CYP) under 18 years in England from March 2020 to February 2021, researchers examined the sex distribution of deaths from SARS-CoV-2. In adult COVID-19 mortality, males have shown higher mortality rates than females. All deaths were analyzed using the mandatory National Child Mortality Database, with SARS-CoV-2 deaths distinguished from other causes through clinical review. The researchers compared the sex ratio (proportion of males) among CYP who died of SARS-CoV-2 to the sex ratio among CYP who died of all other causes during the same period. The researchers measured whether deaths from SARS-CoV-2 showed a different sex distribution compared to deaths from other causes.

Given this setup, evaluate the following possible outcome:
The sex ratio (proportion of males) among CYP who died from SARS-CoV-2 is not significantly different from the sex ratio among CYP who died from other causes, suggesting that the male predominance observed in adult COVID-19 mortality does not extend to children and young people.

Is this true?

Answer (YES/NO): YES